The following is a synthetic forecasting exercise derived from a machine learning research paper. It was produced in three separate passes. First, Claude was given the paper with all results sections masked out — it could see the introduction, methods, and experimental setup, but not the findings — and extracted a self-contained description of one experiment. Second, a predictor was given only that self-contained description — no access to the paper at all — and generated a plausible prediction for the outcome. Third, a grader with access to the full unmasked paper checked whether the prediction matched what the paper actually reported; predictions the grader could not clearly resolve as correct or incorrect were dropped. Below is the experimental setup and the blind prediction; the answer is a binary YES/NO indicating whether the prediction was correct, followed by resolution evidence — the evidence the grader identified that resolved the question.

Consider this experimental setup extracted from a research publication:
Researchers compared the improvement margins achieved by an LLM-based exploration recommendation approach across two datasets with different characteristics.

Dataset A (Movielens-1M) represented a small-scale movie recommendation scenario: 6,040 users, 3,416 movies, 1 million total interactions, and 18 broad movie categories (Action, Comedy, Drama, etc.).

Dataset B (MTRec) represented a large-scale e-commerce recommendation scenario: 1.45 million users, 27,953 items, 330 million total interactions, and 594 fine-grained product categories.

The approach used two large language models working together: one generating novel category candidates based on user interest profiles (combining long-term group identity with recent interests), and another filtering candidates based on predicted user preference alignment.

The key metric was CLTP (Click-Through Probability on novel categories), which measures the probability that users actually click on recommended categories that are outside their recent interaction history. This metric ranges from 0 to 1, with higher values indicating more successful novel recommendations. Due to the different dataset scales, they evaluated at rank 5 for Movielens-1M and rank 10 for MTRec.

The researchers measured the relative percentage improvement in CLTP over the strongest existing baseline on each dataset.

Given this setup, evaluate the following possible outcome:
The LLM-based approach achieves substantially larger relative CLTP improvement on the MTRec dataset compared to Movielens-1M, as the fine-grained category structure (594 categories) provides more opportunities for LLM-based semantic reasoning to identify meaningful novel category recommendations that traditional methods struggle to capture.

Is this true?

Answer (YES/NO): YES